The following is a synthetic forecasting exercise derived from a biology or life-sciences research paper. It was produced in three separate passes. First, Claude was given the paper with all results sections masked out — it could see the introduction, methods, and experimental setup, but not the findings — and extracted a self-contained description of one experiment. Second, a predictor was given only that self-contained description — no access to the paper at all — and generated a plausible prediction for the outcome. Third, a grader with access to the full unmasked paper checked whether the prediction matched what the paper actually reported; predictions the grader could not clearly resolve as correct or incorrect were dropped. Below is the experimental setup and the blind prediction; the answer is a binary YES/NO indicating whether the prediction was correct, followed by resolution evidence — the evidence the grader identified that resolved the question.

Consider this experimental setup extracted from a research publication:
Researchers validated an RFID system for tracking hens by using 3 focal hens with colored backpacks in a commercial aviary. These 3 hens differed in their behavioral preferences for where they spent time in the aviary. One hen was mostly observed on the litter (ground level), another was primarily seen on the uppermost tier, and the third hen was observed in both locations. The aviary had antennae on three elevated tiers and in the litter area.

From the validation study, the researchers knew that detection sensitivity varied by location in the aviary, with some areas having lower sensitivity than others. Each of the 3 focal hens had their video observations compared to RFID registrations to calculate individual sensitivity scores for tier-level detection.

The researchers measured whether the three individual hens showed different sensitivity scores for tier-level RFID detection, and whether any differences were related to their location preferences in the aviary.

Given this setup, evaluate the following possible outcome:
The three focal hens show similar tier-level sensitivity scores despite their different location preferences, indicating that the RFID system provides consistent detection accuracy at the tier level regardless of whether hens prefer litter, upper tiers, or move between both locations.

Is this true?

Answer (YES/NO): NO